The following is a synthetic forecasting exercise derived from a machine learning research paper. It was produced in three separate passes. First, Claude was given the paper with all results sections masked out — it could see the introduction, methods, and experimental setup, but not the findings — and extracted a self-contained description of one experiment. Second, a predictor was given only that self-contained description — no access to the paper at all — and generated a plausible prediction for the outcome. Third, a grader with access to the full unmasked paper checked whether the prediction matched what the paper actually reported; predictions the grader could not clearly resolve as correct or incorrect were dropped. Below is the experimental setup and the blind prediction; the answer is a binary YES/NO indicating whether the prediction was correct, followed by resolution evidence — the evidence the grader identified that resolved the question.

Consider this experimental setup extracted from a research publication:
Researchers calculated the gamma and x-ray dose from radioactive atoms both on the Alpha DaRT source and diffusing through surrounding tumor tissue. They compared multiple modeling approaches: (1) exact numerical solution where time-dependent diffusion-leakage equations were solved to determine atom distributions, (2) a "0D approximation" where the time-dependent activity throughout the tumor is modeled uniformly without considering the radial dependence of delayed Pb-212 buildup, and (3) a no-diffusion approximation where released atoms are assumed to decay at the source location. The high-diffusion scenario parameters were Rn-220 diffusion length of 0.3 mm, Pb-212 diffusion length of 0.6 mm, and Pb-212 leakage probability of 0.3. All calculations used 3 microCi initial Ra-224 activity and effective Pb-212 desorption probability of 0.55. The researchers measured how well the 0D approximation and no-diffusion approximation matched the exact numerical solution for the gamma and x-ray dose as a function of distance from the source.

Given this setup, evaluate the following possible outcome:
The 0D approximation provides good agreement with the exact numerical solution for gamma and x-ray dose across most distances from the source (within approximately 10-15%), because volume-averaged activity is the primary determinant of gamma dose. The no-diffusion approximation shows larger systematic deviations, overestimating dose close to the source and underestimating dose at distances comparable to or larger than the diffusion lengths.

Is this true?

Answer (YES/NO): NO